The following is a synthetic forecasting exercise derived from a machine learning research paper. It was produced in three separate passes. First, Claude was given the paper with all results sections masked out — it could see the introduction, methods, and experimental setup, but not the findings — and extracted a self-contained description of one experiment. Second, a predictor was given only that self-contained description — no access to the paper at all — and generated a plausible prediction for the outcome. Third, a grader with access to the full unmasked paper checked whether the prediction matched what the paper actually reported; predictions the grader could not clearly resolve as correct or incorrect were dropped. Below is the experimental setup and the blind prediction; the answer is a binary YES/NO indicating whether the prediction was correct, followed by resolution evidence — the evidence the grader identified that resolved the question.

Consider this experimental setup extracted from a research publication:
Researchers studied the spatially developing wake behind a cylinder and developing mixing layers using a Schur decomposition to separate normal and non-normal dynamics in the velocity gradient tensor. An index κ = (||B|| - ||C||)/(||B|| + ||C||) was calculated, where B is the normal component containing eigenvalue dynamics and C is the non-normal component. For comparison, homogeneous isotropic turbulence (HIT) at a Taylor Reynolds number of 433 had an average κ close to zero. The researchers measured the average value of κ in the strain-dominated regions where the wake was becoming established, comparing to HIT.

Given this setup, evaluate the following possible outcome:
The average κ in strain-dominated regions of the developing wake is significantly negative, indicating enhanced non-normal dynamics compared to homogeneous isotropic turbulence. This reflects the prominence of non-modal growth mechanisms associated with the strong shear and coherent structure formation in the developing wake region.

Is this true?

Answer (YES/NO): YES